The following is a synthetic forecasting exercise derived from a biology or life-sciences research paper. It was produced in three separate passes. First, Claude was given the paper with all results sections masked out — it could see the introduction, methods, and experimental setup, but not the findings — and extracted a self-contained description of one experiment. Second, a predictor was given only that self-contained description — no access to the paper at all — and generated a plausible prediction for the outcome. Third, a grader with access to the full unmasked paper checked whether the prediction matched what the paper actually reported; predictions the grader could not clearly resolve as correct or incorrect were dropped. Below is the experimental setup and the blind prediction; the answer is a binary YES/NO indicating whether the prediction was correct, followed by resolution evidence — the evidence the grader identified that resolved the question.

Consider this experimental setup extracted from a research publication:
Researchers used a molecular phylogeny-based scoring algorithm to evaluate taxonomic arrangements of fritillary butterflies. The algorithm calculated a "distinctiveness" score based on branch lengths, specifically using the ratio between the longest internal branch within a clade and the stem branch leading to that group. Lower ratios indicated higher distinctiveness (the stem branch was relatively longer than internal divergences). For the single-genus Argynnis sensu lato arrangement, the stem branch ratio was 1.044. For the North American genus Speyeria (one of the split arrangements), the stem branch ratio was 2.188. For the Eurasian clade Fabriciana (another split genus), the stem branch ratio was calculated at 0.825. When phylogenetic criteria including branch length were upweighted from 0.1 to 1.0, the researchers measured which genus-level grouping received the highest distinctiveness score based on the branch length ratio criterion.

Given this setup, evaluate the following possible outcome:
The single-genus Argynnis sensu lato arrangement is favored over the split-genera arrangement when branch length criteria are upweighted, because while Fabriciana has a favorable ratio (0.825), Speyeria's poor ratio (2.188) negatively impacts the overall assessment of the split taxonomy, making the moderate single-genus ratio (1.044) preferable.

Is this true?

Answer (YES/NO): NO